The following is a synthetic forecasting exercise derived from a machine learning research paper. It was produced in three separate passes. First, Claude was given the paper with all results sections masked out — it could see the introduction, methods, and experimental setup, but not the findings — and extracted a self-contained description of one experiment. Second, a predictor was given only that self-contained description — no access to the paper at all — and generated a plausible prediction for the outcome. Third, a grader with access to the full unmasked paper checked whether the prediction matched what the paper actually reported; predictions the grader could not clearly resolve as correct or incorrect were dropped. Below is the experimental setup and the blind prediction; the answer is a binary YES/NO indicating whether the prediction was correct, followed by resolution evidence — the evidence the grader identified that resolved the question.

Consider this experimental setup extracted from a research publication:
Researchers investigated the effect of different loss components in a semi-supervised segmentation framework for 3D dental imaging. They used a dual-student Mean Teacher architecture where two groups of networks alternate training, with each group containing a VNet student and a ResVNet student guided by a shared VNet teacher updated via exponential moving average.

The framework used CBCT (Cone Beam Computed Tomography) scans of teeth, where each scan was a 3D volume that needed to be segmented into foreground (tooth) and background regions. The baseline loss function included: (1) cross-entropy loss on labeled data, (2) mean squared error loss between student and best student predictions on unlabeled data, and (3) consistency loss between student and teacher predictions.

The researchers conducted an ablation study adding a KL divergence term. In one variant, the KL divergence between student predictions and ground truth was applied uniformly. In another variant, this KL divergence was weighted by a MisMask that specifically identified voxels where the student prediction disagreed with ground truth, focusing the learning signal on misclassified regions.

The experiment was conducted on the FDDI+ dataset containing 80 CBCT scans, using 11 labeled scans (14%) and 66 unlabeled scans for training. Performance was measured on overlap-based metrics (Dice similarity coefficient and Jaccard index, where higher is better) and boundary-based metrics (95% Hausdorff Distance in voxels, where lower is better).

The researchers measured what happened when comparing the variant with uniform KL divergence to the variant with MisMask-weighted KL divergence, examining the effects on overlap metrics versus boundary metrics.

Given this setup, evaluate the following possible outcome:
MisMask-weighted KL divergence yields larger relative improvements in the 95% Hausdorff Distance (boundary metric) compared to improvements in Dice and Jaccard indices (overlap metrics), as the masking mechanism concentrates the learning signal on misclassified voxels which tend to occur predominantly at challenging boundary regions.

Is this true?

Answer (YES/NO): YES